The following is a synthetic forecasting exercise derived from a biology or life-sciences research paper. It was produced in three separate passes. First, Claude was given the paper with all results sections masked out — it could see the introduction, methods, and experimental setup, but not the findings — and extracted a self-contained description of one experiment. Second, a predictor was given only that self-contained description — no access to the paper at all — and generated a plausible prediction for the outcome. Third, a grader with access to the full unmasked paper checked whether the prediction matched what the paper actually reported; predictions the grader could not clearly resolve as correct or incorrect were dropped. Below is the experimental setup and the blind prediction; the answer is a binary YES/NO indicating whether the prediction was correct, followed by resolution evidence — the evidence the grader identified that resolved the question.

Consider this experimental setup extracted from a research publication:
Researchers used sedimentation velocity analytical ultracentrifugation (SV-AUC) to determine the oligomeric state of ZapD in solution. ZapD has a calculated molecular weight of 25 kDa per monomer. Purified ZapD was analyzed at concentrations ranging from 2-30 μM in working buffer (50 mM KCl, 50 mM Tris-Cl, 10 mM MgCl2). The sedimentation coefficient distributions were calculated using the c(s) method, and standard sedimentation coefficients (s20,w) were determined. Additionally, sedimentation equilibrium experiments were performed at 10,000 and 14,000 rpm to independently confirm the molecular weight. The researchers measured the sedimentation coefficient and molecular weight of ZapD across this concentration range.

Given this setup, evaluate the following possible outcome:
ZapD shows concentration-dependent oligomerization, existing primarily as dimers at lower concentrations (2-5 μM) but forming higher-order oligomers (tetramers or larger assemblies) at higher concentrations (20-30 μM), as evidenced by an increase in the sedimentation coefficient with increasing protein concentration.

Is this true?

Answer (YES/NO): NO